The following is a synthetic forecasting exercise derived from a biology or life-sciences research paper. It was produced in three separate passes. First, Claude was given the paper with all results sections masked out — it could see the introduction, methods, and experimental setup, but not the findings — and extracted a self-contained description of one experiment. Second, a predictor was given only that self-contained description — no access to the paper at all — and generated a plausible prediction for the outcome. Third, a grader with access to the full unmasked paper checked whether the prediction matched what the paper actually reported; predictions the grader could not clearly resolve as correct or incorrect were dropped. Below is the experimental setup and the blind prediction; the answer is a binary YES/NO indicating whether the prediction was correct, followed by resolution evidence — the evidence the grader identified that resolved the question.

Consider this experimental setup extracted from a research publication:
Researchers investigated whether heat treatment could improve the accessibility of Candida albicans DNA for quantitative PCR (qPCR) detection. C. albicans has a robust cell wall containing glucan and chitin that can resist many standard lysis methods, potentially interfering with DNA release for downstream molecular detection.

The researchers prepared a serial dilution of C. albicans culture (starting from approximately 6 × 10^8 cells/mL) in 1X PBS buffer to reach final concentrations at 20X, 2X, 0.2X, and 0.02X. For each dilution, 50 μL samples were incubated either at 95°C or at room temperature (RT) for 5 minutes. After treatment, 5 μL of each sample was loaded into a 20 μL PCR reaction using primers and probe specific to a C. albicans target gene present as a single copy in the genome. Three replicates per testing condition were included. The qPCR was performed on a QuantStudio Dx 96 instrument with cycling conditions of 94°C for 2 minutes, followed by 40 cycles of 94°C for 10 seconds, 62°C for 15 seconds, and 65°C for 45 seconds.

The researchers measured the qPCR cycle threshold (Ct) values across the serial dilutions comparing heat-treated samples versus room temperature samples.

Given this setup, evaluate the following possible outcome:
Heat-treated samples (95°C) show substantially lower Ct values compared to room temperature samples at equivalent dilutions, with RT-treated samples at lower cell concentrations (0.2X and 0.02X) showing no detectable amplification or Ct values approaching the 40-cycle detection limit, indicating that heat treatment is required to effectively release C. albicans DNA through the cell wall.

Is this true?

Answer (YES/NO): NO